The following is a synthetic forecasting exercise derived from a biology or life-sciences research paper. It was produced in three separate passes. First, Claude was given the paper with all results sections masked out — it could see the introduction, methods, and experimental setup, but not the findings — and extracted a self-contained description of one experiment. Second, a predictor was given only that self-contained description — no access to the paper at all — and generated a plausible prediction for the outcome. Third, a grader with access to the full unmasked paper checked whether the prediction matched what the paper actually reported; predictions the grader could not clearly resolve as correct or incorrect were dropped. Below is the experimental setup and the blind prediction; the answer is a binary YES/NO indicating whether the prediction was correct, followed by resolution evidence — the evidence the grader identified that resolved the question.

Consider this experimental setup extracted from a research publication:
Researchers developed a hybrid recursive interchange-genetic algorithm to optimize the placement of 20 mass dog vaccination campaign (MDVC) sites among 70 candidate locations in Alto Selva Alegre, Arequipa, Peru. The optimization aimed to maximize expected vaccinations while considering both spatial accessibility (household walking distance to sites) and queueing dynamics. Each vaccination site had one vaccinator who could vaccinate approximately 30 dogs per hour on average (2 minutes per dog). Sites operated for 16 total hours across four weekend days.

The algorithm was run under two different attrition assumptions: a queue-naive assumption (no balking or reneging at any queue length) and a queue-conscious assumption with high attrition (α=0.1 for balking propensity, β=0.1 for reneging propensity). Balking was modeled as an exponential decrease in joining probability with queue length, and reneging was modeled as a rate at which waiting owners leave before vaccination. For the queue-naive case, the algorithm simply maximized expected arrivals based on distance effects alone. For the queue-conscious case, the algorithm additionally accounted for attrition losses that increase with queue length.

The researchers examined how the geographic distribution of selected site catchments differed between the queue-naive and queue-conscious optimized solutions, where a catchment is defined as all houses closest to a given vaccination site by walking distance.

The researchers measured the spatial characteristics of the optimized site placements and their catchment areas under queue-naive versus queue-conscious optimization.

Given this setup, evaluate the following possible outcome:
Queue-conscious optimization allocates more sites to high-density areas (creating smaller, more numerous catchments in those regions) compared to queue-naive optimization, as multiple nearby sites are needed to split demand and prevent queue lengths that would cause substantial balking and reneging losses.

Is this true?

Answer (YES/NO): YES